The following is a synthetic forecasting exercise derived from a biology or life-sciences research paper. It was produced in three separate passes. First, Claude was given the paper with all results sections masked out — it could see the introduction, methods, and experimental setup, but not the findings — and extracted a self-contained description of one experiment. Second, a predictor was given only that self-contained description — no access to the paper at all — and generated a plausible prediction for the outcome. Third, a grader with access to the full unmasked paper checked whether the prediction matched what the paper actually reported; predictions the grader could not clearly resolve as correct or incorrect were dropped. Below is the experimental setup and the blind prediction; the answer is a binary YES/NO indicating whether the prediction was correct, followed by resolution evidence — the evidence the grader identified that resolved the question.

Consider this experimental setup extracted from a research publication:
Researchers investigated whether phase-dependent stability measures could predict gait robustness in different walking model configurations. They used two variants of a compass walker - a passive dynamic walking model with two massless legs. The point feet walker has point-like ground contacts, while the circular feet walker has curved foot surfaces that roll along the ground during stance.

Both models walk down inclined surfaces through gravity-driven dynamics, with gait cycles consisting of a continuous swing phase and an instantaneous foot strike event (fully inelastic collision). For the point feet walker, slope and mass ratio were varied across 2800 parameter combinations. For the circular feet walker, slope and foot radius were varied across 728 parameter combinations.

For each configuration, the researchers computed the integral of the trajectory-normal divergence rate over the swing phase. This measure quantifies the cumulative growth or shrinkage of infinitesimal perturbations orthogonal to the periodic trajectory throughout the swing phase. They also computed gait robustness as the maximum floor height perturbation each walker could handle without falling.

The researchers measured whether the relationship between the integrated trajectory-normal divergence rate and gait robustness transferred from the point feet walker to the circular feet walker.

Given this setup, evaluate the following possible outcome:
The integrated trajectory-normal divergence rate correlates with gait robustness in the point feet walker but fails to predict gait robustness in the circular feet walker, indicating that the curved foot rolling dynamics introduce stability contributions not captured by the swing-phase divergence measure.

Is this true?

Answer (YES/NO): YES